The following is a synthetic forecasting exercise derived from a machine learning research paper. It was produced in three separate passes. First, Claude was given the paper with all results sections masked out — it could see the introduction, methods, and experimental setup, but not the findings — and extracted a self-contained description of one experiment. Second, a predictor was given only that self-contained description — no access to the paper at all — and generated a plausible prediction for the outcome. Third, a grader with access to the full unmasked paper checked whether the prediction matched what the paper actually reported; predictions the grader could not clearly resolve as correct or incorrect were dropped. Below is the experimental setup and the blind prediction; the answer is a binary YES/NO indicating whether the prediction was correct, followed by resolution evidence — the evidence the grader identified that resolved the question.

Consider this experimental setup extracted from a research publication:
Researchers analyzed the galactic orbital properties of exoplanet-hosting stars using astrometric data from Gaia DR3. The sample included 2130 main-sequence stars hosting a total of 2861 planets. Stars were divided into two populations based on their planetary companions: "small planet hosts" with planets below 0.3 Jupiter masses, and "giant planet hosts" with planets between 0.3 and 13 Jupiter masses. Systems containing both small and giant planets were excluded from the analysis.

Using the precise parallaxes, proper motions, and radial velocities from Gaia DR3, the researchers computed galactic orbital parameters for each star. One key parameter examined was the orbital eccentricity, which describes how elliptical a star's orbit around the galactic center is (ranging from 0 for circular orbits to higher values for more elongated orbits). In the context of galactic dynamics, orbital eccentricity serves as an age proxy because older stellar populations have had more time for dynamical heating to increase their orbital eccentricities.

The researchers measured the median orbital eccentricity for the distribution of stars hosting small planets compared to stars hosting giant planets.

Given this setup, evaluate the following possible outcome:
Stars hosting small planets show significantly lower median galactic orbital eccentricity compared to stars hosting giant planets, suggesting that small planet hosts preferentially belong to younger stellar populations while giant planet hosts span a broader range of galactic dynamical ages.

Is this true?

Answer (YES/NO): NO